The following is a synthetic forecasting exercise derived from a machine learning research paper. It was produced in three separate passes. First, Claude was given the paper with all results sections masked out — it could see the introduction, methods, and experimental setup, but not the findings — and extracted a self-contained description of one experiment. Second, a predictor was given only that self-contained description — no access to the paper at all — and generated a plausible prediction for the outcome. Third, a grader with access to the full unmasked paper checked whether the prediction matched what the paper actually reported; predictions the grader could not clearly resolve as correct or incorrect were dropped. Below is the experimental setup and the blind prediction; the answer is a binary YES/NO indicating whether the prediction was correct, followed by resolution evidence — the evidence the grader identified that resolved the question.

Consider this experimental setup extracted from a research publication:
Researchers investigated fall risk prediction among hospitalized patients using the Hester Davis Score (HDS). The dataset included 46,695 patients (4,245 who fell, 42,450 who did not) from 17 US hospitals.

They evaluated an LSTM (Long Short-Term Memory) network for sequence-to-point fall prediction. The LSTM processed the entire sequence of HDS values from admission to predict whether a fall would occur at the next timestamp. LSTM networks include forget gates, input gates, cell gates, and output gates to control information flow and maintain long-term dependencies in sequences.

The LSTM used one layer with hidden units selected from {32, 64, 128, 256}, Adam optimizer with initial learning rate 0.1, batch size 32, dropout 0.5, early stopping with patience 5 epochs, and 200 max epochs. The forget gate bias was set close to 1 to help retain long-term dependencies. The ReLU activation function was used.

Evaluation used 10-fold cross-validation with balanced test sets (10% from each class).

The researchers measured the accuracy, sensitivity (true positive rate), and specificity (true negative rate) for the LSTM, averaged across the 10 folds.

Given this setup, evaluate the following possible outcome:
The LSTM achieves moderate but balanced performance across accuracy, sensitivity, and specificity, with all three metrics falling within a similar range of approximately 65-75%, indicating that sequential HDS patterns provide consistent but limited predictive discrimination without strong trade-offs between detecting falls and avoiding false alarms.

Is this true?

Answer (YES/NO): NO